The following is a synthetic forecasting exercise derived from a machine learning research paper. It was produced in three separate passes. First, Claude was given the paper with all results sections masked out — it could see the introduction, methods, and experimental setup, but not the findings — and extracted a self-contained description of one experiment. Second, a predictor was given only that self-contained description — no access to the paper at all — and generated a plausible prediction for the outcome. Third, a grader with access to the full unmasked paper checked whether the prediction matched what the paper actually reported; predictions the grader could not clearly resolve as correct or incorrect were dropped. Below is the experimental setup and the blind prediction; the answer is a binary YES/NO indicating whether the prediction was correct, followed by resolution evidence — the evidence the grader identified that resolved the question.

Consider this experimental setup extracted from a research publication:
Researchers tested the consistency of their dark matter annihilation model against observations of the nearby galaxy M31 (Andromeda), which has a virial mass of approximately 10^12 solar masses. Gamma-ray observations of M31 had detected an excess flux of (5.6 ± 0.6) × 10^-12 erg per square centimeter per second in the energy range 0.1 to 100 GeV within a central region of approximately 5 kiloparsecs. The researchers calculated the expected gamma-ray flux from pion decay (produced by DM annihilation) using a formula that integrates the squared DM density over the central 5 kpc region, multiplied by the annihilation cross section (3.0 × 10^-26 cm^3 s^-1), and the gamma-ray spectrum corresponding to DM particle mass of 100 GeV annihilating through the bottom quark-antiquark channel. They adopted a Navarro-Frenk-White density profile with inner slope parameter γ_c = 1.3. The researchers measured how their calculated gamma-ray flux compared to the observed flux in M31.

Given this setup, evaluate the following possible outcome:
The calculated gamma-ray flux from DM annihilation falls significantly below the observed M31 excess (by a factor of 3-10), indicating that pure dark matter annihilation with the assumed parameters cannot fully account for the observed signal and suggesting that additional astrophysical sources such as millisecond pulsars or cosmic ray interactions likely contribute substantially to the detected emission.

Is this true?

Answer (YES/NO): NO